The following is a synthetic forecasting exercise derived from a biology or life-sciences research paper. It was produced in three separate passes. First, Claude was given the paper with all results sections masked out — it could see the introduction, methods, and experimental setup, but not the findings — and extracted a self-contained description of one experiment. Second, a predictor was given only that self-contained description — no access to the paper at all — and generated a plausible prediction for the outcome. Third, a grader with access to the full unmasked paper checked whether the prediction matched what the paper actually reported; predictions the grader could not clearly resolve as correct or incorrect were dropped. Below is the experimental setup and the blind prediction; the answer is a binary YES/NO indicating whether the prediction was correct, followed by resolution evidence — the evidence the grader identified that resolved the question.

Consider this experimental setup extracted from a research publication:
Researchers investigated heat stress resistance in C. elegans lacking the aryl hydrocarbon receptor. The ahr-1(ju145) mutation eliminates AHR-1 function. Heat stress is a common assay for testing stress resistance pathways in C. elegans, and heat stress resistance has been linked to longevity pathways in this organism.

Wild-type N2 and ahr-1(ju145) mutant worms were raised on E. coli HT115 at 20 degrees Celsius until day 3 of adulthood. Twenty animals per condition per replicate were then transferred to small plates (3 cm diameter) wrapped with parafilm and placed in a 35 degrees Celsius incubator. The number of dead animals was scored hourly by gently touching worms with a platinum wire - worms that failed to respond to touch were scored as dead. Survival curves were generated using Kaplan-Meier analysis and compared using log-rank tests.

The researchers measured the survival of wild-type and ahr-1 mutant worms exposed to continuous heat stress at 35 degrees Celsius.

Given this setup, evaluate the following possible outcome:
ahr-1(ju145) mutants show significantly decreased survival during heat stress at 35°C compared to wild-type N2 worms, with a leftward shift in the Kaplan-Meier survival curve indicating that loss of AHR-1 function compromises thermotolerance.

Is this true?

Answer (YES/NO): NO